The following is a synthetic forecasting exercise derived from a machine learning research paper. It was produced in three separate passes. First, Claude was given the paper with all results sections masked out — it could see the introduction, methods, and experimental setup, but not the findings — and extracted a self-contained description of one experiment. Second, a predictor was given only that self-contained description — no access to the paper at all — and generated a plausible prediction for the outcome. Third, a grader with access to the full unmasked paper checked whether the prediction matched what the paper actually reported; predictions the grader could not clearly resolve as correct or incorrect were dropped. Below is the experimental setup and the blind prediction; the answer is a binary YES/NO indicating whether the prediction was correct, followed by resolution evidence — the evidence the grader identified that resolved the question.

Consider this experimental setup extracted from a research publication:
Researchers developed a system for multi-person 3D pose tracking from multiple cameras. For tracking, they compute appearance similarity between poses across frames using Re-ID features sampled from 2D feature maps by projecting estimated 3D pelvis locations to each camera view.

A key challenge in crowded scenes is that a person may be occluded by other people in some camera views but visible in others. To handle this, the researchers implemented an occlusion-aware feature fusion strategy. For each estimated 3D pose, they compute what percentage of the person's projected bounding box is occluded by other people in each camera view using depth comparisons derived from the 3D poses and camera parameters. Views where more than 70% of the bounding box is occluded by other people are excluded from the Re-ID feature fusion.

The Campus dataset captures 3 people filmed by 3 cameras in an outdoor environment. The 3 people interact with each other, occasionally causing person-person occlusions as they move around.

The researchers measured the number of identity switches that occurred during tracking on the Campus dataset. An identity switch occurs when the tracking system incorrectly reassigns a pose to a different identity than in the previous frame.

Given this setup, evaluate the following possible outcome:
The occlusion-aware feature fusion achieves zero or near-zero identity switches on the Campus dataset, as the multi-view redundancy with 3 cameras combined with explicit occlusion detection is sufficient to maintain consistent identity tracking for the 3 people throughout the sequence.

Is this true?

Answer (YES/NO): YES